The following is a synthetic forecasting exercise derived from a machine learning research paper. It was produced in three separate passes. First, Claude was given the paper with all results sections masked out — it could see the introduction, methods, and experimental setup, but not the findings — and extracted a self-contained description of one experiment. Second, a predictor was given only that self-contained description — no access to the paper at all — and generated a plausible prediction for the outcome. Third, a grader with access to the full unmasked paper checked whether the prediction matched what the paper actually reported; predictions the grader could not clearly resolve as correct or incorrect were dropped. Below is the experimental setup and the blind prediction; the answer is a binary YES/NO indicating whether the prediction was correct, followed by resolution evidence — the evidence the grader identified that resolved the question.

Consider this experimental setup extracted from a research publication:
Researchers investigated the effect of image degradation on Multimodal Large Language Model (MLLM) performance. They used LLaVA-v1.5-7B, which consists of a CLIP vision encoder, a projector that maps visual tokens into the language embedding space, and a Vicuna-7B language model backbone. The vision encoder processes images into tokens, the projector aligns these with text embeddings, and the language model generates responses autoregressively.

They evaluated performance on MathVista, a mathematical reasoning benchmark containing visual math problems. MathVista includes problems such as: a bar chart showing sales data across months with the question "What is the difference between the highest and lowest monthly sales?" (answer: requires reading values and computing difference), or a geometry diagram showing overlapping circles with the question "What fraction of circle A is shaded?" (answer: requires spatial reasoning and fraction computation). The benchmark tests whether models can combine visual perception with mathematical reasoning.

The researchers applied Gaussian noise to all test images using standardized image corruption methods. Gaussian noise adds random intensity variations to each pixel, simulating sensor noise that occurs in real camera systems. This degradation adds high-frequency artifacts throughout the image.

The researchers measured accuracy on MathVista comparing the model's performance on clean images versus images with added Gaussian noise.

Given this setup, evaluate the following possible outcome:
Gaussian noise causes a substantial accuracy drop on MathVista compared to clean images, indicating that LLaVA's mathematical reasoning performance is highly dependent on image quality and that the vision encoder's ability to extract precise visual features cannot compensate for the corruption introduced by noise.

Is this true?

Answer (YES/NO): NO